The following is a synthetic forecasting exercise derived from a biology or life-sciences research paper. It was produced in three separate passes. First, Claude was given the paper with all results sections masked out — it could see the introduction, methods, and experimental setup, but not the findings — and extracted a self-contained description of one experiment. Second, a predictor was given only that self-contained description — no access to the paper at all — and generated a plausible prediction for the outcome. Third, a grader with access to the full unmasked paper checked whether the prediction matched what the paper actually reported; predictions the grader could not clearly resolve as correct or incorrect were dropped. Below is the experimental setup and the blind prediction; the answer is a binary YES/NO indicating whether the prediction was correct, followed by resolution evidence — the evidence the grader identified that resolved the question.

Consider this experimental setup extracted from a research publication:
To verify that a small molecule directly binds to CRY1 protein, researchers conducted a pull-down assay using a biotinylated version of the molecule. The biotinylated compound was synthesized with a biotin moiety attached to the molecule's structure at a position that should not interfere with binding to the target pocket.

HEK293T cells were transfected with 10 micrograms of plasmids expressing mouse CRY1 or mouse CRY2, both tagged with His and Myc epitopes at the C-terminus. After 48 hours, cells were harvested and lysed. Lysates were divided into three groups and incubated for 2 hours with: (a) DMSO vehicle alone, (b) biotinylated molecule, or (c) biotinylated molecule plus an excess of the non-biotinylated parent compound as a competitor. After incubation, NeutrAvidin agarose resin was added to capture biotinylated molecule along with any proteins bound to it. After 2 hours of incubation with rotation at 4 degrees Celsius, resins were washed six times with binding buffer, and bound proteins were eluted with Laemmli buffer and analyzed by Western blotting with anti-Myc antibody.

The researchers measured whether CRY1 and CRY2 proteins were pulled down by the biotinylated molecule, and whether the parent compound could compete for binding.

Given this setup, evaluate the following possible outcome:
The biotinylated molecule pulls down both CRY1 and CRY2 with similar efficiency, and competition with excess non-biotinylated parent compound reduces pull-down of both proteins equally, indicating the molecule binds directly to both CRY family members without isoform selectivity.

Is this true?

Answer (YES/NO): NO